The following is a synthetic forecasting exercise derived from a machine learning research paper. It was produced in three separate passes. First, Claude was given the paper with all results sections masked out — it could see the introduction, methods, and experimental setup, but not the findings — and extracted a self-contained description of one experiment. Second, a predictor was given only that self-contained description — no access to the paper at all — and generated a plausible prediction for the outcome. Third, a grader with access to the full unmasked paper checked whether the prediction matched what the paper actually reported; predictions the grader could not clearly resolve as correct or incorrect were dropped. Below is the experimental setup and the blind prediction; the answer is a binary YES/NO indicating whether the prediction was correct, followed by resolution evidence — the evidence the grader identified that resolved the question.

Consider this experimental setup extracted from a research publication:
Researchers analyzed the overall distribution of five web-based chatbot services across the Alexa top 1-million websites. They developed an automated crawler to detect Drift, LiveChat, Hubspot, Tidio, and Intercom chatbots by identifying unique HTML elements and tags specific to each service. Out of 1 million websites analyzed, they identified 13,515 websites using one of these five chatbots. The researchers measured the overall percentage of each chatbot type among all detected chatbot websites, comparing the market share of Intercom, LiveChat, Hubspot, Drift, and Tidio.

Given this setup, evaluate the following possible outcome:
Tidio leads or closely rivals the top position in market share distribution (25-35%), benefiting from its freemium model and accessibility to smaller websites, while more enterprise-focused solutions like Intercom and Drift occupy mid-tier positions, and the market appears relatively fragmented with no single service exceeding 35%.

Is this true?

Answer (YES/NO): NO